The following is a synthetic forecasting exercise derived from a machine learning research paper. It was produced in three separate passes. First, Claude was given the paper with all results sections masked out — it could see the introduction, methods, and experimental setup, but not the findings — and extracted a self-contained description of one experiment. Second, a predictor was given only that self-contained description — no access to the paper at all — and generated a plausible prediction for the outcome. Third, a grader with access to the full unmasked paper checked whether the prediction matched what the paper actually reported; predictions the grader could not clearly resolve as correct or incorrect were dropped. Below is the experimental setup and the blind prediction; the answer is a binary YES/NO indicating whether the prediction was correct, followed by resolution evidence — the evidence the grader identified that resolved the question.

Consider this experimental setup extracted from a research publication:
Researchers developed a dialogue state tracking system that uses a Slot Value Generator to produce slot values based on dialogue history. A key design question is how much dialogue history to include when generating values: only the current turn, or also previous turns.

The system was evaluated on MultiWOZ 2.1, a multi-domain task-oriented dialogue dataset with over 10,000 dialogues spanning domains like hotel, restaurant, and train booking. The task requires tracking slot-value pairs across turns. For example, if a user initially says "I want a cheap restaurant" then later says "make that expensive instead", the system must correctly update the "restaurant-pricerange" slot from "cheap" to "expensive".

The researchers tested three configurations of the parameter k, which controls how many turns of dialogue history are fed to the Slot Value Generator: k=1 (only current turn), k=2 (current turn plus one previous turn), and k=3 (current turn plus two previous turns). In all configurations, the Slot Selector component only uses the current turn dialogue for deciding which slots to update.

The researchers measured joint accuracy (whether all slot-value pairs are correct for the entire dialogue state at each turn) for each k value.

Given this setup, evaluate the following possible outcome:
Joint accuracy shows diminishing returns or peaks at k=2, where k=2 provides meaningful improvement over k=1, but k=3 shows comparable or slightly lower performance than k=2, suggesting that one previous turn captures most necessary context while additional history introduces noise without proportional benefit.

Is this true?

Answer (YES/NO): YES